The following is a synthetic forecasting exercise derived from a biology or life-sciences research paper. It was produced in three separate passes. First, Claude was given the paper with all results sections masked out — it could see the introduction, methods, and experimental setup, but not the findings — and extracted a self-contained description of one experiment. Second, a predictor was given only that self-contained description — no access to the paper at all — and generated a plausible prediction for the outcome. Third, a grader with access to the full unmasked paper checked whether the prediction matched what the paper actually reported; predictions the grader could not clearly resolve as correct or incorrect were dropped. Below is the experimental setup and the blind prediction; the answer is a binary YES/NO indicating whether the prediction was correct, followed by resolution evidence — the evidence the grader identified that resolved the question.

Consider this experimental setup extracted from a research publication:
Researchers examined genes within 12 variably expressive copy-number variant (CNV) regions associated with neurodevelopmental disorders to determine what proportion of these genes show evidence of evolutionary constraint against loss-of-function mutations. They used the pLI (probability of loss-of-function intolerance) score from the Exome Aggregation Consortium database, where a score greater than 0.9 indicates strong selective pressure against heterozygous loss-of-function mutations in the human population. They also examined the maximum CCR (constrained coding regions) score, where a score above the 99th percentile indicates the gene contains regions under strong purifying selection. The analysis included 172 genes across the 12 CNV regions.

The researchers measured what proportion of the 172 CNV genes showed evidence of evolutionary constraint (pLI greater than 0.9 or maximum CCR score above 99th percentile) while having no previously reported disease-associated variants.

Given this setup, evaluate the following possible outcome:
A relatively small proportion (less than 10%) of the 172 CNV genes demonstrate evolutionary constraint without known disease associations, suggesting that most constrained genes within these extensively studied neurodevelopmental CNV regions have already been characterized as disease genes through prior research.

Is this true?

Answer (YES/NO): NO